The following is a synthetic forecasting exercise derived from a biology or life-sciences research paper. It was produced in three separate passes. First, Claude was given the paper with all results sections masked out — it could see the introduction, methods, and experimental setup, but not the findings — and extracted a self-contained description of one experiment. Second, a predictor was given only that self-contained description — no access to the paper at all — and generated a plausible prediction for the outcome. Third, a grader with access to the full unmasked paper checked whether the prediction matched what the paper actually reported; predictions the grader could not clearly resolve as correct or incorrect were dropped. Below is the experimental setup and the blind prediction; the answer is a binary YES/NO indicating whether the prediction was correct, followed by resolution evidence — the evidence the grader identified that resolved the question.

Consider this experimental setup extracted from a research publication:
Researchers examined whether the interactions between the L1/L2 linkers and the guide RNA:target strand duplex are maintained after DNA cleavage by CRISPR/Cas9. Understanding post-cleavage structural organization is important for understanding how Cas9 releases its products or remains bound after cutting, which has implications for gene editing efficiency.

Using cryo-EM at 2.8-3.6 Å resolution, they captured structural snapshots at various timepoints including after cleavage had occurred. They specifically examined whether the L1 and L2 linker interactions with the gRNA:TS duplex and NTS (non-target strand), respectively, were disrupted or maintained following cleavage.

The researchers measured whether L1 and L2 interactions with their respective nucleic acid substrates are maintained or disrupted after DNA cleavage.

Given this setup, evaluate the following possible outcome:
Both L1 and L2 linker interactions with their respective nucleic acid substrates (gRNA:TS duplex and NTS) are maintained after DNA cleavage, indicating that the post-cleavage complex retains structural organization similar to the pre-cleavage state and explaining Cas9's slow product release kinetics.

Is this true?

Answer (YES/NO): YES